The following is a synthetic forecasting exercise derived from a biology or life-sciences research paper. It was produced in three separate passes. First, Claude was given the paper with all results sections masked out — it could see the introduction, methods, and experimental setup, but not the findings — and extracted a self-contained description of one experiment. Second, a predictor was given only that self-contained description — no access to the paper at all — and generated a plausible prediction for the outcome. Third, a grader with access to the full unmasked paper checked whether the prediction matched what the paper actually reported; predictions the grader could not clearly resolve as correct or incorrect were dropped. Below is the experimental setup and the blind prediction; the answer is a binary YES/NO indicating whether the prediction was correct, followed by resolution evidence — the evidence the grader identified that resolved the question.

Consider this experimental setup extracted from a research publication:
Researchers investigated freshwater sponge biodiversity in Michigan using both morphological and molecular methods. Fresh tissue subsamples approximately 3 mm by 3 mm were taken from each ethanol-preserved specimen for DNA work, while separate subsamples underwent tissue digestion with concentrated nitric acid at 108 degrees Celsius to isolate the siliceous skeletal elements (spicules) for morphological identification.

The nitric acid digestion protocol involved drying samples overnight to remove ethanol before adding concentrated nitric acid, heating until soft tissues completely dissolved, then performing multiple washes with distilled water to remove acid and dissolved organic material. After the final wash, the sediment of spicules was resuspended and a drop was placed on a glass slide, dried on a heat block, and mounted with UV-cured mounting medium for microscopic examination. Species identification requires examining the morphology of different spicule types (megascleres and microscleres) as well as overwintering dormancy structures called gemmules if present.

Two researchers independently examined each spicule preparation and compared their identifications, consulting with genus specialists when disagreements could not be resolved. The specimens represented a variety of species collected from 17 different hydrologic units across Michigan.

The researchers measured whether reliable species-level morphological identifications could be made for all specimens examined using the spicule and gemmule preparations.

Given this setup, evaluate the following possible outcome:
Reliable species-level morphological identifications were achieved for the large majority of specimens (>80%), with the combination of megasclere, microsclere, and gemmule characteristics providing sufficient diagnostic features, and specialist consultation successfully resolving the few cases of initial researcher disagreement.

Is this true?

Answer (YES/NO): NO